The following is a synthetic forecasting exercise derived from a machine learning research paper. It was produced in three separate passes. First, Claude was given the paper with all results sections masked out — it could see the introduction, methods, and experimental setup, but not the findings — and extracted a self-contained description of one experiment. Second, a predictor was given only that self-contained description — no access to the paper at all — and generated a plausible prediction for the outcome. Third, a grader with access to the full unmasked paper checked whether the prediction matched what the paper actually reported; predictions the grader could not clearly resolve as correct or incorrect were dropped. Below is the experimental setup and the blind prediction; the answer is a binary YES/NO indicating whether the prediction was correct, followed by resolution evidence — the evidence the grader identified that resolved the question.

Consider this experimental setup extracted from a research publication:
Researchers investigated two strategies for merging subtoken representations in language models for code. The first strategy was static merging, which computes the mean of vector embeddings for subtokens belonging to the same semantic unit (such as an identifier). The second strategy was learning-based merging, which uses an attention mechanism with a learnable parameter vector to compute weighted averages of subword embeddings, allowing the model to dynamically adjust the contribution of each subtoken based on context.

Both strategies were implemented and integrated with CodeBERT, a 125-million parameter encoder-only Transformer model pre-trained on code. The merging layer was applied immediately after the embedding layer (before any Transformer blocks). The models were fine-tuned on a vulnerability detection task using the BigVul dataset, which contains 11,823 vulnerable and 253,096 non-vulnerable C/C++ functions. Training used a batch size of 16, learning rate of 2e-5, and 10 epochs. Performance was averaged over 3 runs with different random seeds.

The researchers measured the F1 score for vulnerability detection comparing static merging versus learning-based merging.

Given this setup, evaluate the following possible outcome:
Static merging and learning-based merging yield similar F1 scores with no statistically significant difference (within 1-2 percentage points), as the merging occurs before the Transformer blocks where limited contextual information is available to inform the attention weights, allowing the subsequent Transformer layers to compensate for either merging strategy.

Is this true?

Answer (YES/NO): YES